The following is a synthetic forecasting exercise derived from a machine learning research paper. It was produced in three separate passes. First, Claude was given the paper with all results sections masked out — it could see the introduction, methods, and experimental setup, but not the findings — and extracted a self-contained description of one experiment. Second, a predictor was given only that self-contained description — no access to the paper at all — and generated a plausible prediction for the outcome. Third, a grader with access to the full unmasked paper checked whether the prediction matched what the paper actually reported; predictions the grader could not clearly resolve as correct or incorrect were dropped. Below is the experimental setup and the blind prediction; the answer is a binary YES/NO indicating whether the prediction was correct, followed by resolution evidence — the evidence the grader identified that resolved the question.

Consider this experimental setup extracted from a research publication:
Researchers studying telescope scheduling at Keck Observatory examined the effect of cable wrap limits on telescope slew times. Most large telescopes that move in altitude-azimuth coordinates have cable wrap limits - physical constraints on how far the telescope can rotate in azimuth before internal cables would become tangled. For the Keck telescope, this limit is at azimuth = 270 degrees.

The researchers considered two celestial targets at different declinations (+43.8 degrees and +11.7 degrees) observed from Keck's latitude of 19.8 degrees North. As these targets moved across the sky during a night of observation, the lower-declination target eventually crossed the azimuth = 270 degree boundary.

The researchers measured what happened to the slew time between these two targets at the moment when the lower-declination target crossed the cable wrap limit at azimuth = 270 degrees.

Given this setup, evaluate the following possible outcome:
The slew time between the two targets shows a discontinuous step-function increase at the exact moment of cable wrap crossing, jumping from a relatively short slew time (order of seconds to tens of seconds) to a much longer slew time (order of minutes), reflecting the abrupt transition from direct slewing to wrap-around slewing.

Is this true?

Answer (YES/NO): NO